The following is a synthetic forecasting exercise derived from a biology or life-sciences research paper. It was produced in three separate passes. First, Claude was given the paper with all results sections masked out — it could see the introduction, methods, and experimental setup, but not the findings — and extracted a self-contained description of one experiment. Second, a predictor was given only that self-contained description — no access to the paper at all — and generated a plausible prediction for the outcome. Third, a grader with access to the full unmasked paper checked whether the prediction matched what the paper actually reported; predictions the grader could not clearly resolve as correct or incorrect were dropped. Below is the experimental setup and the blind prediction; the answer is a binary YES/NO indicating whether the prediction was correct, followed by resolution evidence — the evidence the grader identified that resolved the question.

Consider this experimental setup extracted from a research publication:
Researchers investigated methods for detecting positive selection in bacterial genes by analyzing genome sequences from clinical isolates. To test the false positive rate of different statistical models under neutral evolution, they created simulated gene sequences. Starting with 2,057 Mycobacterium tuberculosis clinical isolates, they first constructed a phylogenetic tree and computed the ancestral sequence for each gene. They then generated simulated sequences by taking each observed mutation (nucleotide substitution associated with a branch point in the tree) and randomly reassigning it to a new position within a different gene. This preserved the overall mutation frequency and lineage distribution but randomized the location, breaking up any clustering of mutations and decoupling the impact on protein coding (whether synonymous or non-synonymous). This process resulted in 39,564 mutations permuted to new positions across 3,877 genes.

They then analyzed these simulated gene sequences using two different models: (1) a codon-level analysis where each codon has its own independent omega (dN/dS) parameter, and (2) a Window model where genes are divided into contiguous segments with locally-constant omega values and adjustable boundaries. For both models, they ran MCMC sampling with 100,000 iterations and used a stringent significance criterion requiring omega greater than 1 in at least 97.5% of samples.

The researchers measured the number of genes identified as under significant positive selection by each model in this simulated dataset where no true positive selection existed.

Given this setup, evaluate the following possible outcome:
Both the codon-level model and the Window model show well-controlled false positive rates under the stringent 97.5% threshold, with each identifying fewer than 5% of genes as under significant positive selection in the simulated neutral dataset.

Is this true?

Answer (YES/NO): NO